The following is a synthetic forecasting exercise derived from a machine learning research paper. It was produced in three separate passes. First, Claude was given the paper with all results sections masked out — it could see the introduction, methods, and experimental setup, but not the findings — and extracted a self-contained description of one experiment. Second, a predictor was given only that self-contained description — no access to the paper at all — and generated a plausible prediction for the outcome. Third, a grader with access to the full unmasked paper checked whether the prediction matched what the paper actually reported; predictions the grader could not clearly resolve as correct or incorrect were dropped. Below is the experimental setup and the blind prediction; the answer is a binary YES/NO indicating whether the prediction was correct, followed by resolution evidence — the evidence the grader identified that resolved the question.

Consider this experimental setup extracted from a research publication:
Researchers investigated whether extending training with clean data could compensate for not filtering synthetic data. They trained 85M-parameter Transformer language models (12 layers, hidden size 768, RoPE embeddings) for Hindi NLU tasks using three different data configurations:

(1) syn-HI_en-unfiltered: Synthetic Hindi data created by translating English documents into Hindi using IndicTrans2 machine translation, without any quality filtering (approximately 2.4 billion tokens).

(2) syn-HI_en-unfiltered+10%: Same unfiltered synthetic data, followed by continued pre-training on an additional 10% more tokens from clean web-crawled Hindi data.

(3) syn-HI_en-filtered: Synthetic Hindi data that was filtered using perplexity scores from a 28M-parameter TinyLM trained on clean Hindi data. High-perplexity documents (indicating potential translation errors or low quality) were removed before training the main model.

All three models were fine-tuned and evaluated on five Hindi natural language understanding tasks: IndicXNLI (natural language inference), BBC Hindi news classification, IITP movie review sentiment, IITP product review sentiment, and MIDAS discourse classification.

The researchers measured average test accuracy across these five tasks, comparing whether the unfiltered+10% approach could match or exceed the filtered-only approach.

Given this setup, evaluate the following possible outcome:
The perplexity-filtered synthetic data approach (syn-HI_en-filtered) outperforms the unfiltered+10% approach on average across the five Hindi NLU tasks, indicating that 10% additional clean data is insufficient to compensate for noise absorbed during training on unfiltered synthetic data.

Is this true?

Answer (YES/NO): YES